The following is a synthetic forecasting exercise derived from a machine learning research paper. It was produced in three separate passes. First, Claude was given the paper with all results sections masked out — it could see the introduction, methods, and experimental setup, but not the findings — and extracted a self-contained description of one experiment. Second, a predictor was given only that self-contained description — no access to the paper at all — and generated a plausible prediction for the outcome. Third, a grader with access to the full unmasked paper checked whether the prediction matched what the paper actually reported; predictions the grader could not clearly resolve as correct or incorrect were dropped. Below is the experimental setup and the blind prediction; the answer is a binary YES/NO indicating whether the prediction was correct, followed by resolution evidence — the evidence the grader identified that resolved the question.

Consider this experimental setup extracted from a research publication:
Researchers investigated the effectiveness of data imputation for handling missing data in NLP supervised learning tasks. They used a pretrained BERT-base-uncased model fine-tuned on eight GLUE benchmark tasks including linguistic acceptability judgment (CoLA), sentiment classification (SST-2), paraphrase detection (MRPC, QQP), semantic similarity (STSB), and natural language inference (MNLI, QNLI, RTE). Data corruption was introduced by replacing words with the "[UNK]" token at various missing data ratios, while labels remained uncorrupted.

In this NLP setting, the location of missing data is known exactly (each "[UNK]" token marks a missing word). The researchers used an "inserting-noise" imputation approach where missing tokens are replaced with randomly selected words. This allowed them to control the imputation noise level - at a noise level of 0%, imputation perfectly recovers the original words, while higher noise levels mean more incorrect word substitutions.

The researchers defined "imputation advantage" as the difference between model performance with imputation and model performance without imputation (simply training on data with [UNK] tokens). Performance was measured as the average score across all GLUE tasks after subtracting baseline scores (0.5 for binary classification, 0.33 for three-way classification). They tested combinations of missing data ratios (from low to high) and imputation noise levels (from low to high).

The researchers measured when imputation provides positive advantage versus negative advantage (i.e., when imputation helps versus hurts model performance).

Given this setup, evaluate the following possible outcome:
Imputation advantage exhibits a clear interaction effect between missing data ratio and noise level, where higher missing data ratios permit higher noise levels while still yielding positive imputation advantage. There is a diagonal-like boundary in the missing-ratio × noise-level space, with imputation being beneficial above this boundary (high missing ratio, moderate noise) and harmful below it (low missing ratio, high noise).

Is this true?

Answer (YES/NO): NO